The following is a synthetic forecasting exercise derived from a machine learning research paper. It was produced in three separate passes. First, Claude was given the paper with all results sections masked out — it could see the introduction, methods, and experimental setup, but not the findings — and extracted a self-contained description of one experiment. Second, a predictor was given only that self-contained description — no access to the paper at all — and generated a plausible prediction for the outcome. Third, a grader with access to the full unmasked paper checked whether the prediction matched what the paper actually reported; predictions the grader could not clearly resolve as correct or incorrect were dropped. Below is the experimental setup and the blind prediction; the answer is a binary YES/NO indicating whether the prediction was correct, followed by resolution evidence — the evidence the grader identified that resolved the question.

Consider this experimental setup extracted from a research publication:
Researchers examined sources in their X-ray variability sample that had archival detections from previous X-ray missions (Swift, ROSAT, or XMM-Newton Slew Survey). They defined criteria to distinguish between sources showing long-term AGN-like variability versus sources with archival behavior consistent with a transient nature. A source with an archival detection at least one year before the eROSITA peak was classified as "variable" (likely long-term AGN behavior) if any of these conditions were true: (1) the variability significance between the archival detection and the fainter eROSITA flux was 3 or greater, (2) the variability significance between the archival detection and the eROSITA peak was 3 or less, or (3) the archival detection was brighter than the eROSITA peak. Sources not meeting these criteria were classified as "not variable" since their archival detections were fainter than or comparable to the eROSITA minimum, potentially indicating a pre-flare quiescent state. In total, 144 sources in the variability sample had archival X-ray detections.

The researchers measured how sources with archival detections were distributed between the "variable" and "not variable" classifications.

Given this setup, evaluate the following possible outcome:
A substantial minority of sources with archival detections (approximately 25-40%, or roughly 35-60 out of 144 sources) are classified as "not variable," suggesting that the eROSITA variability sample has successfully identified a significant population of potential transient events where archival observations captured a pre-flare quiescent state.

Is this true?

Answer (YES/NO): NO